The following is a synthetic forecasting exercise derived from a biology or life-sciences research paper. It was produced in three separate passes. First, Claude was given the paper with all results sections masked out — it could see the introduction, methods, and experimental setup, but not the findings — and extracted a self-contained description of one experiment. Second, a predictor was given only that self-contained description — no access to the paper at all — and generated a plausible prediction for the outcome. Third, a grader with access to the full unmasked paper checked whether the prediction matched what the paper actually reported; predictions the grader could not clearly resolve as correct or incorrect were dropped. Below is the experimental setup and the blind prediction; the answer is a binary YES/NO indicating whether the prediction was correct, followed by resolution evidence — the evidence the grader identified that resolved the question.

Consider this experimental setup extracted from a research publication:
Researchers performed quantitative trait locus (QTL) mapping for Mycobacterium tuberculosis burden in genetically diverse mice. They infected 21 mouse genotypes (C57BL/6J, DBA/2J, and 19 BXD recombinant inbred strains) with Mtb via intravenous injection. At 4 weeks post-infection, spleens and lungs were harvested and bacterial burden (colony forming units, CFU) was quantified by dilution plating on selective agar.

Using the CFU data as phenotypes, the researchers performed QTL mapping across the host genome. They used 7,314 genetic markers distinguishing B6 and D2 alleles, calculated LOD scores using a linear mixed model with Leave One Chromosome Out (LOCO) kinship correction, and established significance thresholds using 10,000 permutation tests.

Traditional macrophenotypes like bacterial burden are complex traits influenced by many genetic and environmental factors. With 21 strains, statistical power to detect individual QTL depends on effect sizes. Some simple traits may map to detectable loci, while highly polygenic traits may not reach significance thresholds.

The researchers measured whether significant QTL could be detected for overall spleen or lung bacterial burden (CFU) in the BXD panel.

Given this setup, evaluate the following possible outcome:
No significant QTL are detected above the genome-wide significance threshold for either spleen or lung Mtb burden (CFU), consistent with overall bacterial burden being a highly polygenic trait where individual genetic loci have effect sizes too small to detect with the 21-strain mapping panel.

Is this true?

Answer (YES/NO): YES